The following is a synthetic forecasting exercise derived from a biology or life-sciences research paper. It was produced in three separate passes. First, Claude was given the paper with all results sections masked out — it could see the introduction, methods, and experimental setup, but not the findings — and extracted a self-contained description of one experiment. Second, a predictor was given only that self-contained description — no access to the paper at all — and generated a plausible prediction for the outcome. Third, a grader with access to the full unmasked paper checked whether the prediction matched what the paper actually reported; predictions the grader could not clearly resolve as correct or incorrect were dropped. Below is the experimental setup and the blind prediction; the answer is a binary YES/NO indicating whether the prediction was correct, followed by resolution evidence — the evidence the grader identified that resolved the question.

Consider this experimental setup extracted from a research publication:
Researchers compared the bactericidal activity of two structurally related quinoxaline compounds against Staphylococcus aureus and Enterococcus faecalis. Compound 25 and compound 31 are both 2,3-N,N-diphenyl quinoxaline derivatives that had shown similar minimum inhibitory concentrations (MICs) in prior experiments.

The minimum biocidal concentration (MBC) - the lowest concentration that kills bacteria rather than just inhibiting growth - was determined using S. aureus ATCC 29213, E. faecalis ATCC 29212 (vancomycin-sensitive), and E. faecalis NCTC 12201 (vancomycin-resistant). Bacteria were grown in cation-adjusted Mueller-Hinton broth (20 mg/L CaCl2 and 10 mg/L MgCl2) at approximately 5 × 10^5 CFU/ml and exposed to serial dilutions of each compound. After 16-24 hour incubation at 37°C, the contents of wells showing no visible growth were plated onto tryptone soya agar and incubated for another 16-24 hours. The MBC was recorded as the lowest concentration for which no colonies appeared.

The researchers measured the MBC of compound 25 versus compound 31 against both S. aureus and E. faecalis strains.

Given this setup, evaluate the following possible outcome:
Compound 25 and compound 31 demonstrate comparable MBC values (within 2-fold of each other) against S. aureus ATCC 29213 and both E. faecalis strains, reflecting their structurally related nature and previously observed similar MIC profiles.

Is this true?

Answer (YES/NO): NO